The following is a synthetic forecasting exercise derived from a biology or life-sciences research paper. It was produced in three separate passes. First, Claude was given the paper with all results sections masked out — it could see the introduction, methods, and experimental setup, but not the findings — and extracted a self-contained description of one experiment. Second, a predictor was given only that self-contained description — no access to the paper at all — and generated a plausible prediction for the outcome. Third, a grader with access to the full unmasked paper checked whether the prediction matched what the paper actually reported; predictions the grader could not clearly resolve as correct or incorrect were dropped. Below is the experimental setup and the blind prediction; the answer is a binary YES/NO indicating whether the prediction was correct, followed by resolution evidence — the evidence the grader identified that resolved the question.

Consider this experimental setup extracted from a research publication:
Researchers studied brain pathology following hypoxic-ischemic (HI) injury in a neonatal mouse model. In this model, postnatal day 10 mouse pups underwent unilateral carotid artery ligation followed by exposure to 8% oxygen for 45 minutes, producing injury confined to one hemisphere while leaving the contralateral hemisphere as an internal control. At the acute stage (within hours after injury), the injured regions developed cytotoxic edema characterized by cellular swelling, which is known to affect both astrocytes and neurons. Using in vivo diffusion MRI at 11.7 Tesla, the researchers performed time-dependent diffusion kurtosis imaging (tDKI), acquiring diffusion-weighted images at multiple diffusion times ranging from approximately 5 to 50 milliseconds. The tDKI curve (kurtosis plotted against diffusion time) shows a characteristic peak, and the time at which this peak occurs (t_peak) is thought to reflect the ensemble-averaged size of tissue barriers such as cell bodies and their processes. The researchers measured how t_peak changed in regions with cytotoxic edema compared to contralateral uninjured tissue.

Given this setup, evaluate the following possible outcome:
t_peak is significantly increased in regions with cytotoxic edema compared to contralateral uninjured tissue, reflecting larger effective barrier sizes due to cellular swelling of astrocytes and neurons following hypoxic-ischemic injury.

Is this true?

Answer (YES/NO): YES